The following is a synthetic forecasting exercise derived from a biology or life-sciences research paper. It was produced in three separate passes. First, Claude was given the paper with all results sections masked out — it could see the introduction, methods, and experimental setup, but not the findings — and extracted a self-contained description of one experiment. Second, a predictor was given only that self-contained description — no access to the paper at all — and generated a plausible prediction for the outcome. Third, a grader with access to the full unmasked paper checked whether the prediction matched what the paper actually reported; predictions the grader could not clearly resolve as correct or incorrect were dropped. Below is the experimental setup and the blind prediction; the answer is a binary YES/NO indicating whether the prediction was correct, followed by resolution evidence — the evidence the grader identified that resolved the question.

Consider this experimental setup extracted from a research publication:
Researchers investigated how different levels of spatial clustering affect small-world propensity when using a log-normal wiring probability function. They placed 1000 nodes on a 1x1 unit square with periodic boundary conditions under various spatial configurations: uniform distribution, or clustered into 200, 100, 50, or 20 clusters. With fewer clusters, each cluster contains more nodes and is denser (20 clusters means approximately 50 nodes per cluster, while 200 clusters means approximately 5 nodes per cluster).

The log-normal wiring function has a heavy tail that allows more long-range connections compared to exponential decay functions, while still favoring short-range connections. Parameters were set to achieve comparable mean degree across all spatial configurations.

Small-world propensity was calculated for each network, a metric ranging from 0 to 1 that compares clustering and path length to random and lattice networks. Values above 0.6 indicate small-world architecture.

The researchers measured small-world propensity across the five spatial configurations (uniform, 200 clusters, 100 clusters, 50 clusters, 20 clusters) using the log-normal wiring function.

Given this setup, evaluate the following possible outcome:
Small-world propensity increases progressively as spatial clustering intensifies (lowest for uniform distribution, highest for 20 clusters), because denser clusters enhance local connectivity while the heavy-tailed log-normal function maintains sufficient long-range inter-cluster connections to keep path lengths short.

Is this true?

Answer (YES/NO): NO